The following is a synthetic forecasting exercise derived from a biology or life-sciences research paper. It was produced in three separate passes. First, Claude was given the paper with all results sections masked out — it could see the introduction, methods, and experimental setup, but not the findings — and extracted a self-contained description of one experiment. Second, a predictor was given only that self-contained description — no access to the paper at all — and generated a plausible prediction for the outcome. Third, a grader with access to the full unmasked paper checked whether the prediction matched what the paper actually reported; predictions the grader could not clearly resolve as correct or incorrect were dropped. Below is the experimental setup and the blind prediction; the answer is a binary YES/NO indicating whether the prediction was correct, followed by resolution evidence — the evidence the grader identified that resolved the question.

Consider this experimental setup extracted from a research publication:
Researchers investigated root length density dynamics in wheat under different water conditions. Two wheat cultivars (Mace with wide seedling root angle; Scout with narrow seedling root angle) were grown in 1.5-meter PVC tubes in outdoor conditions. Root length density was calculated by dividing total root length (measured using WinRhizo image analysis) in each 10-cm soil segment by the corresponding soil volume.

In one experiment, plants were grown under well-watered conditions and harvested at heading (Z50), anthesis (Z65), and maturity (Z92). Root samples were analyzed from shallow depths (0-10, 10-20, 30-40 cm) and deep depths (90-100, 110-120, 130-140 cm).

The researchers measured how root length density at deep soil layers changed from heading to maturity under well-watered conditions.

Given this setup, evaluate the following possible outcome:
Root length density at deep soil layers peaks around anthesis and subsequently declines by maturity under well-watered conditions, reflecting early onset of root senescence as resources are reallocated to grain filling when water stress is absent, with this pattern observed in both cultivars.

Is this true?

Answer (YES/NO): NO